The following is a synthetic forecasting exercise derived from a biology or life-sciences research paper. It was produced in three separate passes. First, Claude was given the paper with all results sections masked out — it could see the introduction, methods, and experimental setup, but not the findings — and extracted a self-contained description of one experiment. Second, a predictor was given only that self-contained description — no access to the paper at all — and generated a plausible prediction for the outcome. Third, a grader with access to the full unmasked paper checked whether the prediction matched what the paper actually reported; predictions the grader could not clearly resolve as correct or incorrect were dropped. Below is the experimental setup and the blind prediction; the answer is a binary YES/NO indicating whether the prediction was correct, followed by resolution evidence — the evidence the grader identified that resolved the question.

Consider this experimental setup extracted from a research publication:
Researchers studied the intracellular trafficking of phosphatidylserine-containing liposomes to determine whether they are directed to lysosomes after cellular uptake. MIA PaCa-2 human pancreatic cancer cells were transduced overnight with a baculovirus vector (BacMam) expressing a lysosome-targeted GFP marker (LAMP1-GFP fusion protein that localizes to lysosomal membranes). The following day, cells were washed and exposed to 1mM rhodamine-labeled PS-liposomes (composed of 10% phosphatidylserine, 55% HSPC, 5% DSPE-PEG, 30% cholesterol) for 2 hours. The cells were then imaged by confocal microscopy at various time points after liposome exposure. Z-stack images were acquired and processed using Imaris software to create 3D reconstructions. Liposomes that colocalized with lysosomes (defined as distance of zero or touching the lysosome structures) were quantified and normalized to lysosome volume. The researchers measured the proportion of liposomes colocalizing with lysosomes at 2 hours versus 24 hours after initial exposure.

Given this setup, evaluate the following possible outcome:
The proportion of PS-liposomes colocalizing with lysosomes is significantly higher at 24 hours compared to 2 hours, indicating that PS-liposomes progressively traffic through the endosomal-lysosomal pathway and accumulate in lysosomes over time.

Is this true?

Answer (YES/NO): YES